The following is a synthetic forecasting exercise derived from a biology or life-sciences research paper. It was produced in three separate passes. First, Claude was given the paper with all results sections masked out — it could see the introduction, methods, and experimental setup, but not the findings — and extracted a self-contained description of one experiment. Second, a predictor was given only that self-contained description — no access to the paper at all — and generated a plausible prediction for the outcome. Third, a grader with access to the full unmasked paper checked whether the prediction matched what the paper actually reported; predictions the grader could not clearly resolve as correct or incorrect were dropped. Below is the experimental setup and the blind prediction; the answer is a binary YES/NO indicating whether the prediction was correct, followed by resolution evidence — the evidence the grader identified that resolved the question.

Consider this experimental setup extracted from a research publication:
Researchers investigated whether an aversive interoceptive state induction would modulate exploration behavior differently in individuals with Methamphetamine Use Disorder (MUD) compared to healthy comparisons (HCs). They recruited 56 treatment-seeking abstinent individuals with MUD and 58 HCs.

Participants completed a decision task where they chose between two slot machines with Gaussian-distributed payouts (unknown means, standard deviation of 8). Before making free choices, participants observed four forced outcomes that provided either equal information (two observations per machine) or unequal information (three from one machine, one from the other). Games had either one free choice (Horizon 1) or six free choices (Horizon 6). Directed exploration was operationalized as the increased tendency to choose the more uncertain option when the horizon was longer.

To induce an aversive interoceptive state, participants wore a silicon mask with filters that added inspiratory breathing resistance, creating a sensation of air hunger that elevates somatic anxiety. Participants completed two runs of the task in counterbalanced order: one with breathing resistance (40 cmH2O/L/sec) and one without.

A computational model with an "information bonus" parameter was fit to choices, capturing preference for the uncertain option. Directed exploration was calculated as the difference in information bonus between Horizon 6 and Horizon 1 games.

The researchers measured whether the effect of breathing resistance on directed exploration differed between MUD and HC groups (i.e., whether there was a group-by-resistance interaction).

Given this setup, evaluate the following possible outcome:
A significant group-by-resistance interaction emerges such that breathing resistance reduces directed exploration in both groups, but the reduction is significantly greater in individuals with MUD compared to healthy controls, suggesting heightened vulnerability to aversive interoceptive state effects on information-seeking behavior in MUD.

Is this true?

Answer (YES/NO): NO